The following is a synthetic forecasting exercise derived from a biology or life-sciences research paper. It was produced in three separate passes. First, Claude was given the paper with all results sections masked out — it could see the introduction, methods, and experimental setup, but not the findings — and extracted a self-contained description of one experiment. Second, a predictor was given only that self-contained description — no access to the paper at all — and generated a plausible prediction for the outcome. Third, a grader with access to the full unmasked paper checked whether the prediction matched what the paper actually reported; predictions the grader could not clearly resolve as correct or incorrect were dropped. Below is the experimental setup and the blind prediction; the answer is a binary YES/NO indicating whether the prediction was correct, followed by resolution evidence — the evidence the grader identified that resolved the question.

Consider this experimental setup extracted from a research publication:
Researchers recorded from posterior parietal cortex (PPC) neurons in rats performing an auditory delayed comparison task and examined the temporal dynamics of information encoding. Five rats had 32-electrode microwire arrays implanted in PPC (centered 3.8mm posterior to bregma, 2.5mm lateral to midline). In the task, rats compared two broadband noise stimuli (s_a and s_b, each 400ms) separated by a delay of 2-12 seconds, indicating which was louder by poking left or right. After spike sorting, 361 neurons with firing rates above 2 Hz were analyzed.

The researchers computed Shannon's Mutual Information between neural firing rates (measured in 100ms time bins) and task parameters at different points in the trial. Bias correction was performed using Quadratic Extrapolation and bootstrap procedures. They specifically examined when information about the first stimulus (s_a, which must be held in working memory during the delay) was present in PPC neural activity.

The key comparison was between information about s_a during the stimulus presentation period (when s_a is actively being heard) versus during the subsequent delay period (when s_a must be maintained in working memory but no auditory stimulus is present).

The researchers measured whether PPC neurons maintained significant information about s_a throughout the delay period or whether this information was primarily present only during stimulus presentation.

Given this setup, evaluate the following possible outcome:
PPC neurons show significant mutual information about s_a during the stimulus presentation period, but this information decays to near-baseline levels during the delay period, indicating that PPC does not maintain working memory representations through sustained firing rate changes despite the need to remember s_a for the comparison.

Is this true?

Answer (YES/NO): YES